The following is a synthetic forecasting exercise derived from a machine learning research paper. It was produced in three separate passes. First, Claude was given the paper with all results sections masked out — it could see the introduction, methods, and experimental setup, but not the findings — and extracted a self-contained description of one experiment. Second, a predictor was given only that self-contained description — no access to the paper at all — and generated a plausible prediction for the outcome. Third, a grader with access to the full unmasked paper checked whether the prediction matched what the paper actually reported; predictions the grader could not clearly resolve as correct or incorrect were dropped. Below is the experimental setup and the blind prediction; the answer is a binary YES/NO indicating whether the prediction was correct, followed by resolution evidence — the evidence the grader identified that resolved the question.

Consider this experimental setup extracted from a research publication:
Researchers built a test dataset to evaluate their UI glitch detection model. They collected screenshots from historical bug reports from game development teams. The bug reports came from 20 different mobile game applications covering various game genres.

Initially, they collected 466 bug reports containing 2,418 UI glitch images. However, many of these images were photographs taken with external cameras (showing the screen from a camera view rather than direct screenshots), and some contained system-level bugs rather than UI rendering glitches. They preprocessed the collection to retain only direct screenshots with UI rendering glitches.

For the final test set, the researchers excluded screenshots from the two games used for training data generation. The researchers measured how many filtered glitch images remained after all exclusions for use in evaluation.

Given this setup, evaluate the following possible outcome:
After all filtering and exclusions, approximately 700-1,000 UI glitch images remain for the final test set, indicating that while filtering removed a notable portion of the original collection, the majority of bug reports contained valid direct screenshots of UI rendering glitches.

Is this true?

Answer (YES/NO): NO